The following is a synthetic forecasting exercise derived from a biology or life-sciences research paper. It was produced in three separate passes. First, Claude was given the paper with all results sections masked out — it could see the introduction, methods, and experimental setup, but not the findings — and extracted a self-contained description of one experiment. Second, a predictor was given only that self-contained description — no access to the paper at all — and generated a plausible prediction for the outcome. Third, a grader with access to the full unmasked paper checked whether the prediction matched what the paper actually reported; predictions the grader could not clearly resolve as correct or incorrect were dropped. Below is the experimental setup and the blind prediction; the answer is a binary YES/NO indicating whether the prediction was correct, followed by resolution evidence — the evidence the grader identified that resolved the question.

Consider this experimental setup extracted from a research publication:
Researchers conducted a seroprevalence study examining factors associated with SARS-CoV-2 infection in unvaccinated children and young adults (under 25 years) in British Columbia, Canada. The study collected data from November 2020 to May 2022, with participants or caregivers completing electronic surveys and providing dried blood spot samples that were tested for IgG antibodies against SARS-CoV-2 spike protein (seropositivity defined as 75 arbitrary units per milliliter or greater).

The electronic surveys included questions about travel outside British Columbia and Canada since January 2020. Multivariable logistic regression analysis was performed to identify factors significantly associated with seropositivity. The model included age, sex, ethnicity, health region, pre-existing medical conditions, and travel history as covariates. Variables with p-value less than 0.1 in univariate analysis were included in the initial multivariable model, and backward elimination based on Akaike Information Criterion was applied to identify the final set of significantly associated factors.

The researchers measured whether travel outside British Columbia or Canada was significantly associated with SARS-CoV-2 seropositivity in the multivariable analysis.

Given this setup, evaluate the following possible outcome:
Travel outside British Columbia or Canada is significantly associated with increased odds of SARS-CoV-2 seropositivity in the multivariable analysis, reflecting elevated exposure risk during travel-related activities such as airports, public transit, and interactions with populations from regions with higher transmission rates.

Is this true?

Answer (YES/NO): YES